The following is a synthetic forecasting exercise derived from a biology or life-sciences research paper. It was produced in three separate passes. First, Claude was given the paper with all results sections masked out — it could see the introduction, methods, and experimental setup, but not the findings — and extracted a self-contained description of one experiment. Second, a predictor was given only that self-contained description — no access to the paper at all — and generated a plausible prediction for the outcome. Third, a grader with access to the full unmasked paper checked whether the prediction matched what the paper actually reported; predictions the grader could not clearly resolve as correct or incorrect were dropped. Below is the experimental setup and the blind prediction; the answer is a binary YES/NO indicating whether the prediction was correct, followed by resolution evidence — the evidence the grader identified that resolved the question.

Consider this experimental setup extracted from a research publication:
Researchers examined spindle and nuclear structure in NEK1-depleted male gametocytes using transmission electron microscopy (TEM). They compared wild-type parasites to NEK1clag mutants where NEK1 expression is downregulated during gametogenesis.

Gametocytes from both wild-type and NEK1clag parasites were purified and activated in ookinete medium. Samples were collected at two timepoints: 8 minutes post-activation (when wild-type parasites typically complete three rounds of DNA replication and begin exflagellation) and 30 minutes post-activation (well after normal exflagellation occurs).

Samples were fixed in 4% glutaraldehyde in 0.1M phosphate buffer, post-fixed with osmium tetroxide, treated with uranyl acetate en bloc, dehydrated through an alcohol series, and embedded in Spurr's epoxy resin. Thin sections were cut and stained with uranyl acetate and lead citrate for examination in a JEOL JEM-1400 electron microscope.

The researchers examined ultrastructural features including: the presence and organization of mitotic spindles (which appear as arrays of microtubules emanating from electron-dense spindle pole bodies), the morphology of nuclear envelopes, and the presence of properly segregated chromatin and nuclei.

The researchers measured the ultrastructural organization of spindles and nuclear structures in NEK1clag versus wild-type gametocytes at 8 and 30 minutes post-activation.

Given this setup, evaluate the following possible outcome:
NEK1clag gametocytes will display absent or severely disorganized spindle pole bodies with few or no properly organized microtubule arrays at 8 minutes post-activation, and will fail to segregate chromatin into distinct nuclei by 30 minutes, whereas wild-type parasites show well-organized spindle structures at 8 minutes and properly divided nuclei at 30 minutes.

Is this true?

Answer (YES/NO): YES